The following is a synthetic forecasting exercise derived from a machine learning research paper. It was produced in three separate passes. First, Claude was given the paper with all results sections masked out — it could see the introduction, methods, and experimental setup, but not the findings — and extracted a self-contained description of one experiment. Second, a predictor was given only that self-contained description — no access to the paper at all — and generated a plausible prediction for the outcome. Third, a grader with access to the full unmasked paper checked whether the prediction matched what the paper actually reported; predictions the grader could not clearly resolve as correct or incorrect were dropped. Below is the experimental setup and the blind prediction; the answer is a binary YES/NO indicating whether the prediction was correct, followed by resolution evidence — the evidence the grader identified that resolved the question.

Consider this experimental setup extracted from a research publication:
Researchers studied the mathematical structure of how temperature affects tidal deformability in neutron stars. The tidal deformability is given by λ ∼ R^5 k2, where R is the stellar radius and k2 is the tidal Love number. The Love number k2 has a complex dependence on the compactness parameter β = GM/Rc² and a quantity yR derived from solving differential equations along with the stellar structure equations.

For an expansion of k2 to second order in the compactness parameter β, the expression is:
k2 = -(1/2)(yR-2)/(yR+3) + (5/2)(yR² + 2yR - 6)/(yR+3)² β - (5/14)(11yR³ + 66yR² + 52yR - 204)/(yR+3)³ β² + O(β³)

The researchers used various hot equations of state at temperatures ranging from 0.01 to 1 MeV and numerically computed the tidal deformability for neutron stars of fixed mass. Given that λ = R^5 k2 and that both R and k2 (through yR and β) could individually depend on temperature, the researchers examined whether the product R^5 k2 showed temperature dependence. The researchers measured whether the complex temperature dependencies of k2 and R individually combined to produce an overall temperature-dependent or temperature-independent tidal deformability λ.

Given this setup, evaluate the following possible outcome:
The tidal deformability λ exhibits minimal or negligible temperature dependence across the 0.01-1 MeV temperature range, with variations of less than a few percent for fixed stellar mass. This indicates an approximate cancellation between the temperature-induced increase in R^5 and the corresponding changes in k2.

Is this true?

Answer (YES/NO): YES